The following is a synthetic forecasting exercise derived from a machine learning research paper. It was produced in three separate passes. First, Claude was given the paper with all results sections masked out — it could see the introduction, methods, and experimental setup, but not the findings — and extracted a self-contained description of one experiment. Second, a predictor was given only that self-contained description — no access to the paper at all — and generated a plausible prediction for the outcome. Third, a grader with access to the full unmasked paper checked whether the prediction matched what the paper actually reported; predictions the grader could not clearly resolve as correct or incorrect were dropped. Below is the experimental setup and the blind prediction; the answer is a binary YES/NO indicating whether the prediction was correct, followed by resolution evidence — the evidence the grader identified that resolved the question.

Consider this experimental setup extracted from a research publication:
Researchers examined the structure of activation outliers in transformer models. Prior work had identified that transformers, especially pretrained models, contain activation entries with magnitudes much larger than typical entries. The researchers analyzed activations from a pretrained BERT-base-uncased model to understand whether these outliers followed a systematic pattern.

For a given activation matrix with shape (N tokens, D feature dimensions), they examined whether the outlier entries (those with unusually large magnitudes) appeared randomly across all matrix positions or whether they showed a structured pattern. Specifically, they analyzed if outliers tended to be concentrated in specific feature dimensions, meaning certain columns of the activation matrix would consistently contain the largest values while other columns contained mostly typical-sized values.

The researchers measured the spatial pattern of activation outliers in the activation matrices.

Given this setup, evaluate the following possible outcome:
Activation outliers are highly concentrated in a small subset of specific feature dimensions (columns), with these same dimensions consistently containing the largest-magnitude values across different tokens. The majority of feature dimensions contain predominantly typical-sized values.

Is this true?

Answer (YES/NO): YES